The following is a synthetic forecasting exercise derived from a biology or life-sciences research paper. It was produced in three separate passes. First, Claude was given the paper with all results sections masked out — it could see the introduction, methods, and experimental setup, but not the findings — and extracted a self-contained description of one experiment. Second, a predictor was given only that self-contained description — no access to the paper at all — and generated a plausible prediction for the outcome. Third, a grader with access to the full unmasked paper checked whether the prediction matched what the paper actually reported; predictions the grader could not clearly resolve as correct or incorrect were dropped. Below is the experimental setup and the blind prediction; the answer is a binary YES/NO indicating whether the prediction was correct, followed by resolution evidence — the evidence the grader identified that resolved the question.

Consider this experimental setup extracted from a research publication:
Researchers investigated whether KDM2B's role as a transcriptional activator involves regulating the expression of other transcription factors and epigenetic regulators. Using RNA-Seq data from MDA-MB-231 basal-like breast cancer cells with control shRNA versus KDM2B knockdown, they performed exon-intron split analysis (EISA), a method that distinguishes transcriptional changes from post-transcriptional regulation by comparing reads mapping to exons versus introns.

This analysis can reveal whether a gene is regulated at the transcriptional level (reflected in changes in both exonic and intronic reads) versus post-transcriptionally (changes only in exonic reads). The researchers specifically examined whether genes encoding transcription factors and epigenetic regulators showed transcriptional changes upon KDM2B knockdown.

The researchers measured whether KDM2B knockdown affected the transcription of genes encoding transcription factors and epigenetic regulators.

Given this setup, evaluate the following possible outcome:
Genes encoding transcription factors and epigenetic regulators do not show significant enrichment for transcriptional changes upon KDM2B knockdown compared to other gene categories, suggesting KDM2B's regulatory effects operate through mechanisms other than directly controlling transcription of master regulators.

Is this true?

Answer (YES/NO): NO